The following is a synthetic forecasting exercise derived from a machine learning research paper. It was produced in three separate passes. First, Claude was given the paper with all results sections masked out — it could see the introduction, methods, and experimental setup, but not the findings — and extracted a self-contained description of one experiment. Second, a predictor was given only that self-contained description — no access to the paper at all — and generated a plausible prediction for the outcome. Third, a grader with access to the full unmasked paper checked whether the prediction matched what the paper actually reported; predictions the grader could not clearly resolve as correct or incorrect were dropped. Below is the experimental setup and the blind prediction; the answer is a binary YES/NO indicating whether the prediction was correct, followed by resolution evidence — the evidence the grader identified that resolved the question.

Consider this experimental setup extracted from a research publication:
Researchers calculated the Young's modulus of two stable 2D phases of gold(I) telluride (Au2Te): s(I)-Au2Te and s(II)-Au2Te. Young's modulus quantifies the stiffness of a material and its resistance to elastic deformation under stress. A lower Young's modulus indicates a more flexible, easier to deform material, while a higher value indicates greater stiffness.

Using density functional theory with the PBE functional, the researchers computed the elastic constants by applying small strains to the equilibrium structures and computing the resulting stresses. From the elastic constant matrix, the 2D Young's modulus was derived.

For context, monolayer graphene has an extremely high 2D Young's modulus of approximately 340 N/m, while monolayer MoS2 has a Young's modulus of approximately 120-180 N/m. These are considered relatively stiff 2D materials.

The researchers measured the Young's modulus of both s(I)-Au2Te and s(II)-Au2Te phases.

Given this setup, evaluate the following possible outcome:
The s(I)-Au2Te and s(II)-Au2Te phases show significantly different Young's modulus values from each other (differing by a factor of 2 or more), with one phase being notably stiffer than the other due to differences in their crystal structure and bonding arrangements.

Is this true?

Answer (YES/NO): NO